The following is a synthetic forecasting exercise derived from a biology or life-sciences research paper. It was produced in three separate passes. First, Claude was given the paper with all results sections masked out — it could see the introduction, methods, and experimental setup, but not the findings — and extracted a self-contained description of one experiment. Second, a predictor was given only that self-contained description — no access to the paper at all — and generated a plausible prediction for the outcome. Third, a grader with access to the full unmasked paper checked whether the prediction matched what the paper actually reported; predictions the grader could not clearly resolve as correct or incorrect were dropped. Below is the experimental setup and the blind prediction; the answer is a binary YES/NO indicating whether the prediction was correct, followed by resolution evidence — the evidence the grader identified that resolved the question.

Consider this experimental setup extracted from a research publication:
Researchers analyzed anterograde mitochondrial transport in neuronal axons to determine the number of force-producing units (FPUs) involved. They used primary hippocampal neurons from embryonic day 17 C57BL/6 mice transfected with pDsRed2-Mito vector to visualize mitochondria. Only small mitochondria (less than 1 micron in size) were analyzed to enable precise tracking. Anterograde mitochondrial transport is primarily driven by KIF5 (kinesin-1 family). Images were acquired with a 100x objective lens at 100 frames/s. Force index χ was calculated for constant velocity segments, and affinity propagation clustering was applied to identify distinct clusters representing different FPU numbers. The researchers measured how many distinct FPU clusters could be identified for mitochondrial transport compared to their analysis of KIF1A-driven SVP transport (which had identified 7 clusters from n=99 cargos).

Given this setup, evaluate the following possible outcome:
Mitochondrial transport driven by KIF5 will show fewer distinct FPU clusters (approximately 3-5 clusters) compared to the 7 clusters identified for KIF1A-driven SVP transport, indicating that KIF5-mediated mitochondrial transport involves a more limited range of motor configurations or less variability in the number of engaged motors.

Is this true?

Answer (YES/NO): NO